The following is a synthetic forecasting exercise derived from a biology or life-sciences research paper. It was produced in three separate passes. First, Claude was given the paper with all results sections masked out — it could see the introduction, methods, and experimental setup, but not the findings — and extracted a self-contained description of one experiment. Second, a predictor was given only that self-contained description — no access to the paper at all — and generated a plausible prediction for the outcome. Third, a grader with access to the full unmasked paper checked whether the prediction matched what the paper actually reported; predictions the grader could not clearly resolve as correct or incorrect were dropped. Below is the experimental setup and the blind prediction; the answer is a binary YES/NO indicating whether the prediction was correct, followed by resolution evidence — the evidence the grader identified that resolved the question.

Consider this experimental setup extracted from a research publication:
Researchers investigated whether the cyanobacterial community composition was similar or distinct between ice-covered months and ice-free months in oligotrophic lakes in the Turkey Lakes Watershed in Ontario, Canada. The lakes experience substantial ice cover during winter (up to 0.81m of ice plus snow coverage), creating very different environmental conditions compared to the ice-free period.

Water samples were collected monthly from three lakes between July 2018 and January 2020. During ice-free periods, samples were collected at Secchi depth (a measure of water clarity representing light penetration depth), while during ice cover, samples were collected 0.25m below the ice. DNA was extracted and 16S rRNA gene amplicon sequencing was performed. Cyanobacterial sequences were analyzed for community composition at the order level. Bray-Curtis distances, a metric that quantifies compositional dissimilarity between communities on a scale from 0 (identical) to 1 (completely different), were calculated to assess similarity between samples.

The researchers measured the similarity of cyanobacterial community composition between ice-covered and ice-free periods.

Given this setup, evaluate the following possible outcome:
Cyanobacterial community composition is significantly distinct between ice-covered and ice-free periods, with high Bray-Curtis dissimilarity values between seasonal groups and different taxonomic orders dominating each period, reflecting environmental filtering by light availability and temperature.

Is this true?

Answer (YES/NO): NO